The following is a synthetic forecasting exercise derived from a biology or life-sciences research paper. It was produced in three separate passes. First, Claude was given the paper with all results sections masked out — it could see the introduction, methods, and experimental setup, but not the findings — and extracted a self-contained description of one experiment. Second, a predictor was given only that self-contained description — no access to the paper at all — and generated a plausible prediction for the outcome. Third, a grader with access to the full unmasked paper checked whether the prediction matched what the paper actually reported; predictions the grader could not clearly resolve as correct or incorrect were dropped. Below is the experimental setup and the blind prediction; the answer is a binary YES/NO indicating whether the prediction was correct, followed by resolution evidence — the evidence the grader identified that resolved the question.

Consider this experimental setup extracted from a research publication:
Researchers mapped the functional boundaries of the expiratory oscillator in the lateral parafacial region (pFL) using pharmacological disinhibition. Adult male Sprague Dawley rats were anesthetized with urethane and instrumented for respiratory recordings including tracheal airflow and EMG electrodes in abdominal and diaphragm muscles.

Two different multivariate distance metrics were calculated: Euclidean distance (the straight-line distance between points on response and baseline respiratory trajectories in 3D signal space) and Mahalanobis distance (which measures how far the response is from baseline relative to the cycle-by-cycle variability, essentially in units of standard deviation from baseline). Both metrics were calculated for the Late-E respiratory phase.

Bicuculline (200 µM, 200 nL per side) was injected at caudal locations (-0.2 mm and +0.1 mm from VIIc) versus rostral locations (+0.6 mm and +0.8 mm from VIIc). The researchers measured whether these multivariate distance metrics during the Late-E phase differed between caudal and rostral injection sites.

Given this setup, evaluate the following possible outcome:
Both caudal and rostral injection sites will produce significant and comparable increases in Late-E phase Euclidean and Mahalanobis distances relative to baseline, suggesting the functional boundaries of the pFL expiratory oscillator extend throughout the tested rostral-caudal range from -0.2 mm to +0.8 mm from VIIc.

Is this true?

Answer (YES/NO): NO